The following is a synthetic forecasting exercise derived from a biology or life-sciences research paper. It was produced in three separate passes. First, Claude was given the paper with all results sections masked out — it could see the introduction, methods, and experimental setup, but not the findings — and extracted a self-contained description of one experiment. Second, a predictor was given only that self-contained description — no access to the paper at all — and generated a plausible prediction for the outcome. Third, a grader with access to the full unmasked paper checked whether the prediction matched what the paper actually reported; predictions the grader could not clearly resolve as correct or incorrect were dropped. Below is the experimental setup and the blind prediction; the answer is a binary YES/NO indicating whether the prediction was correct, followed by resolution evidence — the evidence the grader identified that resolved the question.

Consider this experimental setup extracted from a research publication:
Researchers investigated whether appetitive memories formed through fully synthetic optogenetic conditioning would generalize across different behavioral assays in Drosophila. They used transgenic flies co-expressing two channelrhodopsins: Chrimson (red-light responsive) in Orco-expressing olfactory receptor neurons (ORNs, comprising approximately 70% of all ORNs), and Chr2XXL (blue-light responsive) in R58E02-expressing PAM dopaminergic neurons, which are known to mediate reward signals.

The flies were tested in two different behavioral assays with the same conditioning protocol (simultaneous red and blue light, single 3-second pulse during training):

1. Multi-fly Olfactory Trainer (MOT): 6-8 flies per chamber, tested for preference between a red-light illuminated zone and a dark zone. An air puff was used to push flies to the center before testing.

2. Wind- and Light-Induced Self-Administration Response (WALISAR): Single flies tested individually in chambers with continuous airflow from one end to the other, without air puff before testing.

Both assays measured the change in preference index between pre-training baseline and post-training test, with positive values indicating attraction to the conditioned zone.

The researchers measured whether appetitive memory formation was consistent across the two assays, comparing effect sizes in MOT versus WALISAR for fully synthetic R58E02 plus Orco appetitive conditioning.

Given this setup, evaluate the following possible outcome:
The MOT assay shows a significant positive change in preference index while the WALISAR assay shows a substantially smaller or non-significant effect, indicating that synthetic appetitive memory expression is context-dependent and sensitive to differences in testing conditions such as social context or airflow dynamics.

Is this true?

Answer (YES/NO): NO